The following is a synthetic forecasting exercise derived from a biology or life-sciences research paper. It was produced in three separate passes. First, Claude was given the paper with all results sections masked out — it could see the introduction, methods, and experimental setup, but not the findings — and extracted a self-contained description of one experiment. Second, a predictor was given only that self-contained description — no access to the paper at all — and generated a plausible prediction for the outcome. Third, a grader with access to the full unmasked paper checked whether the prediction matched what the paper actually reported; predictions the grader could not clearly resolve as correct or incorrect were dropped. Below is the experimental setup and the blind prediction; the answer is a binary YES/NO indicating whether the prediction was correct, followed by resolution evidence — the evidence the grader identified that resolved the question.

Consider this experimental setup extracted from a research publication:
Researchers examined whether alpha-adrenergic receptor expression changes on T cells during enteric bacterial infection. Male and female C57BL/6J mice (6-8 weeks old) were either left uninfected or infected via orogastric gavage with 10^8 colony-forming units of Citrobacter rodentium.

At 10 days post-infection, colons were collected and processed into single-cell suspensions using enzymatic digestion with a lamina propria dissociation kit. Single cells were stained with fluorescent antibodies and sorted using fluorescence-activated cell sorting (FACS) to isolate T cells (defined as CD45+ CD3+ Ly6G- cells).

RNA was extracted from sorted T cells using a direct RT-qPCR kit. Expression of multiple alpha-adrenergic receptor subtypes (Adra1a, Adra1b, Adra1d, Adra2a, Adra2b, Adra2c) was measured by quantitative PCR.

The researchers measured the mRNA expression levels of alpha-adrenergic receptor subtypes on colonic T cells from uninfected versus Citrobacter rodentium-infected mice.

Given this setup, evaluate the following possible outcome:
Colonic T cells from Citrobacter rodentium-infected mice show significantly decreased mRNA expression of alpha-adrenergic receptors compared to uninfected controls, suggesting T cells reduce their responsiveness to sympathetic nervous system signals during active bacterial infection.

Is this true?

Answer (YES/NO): NO